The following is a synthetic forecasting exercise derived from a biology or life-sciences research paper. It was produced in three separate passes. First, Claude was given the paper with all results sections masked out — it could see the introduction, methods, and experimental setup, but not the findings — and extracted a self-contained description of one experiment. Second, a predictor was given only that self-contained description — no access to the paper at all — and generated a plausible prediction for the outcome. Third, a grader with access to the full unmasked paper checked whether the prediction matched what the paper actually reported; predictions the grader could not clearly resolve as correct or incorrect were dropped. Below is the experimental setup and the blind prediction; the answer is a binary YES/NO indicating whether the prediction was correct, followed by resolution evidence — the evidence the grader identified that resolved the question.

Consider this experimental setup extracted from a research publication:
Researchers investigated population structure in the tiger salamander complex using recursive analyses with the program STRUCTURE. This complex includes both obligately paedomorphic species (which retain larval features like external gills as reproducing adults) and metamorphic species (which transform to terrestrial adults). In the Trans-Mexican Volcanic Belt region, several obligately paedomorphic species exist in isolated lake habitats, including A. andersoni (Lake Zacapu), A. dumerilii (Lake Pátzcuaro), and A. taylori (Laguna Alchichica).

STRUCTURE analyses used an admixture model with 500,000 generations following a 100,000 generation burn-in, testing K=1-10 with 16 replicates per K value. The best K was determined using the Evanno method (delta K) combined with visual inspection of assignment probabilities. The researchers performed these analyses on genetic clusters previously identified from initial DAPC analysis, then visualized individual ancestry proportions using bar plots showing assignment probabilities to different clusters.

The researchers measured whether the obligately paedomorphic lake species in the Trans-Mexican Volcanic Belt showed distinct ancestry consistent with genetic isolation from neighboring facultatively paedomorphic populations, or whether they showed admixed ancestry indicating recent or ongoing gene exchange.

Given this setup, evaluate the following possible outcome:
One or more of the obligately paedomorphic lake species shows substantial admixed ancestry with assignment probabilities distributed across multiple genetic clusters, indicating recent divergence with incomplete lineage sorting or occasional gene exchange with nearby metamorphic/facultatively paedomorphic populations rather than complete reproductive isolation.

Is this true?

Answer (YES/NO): YES